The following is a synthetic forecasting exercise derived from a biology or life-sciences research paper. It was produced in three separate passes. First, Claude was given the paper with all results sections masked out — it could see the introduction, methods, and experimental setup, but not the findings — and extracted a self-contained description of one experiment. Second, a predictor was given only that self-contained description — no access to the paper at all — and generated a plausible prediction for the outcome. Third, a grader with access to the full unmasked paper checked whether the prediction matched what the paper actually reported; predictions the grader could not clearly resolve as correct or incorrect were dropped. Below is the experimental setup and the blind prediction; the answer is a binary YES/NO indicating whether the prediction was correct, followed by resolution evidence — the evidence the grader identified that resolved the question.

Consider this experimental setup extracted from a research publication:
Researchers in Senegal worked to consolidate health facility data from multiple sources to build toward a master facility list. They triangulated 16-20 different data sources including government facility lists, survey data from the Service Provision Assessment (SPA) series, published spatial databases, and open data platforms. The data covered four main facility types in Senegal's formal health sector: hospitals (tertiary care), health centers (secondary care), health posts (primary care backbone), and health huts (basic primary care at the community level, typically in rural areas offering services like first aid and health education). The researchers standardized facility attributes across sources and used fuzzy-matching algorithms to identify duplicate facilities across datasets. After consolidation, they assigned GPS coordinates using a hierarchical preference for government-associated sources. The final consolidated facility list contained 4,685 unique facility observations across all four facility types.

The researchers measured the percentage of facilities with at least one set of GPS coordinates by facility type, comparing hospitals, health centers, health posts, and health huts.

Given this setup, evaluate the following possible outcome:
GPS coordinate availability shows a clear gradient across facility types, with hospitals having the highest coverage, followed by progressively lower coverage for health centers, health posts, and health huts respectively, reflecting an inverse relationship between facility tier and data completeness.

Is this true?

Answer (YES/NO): NO